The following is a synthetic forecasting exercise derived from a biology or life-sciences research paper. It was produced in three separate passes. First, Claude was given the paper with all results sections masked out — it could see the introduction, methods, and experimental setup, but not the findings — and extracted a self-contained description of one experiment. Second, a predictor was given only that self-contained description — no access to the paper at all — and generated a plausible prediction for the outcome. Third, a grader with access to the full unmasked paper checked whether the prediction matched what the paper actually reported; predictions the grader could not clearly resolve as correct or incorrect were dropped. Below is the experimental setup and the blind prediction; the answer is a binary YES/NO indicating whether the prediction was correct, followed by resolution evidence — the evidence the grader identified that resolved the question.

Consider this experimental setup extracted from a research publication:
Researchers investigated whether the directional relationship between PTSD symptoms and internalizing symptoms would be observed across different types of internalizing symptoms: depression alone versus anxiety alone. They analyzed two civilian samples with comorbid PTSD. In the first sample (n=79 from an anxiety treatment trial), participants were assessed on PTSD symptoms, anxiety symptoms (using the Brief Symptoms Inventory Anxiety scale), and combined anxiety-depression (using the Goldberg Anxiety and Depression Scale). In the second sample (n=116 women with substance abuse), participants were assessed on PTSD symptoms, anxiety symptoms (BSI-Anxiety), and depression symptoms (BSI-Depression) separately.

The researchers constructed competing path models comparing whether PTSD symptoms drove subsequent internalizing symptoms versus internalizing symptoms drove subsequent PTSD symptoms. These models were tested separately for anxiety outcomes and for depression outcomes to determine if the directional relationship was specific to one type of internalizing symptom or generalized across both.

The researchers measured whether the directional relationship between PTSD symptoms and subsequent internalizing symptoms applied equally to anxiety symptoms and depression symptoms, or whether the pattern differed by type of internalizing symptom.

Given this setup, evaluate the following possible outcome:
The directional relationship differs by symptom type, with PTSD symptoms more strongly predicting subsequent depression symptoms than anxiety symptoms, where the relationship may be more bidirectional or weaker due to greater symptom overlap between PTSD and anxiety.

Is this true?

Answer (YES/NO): NO